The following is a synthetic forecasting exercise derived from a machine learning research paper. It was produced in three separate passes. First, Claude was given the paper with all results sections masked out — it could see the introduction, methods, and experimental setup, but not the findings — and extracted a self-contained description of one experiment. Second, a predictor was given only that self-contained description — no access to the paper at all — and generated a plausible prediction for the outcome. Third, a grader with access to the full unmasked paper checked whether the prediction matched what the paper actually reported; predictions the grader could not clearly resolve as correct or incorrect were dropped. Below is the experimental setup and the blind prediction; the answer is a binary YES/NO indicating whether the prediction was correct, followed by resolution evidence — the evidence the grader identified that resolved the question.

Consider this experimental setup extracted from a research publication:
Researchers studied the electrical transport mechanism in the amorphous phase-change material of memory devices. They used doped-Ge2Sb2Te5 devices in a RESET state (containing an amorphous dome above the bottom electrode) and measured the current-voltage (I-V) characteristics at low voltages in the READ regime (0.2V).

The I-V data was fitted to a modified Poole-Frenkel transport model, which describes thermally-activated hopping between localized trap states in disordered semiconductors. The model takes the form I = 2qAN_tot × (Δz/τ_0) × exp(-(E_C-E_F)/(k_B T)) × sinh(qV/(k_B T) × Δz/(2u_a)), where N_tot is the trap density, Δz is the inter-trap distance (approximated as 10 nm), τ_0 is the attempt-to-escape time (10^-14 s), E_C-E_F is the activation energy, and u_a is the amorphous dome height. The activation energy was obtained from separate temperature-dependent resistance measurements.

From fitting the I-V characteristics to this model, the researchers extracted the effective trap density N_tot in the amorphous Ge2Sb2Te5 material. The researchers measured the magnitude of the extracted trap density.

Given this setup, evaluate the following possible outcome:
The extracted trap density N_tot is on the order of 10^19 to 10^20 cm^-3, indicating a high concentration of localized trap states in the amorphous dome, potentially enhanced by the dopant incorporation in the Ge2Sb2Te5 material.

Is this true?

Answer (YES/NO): NO